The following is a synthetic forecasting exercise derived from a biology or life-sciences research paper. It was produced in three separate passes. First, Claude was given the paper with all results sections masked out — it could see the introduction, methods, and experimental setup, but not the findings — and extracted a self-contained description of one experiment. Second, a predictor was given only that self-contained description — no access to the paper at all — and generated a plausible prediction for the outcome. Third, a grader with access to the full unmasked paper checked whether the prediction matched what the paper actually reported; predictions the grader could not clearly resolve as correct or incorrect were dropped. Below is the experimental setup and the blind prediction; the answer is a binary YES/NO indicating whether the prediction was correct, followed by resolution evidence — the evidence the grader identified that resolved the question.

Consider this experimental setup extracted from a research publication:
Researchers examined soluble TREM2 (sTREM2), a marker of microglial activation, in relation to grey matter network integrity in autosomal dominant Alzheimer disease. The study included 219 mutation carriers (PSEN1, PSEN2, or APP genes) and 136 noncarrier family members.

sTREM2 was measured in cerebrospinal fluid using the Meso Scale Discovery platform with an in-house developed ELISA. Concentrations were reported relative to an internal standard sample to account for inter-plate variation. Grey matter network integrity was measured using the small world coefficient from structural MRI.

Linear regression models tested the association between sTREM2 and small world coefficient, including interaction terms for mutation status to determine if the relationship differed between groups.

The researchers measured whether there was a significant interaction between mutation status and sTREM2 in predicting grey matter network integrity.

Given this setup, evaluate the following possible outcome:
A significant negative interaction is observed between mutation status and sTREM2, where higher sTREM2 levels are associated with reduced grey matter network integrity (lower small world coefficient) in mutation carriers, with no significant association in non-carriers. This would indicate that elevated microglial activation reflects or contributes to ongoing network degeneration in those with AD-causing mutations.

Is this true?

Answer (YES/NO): NO